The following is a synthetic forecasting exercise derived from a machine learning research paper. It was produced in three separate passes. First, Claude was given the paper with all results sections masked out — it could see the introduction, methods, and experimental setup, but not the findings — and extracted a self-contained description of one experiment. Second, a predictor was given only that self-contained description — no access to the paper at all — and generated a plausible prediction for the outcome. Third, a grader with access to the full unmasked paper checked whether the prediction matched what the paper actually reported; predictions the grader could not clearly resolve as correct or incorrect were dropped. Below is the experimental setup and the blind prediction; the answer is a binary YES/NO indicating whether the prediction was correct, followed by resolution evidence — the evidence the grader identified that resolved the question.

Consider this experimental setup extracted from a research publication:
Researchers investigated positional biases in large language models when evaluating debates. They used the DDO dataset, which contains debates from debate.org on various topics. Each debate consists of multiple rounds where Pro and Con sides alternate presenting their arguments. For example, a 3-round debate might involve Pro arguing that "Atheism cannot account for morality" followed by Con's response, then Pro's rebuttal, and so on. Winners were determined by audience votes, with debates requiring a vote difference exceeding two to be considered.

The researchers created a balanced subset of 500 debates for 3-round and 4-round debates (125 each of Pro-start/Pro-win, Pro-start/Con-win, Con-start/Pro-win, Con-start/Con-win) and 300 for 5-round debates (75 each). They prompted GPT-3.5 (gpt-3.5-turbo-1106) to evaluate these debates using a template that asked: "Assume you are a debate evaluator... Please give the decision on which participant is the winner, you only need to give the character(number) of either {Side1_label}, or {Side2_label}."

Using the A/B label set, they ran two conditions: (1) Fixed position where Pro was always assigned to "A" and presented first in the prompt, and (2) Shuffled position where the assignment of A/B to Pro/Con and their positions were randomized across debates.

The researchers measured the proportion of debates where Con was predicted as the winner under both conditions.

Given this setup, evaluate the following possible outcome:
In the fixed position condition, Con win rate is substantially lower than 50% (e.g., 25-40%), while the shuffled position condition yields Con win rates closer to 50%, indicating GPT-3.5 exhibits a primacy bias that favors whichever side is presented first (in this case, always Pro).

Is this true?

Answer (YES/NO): NO